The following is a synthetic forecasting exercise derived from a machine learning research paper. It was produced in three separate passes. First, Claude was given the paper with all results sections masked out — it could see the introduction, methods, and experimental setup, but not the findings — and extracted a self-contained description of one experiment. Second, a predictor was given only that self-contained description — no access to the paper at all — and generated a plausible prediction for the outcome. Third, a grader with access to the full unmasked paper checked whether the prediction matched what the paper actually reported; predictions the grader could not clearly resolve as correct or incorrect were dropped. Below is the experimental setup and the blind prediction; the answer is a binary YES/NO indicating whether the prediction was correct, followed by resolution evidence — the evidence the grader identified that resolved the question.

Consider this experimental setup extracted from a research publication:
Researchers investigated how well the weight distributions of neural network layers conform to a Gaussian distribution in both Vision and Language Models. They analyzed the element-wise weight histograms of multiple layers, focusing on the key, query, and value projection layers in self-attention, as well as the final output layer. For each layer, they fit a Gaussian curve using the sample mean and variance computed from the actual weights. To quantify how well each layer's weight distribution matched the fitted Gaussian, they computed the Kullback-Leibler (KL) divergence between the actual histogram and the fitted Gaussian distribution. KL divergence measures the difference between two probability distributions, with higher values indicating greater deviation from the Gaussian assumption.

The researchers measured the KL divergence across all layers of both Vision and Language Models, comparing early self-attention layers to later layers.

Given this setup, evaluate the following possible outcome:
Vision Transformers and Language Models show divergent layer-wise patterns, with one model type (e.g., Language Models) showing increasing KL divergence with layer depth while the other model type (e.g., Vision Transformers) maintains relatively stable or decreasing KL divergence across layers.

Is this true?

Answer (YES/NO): NO